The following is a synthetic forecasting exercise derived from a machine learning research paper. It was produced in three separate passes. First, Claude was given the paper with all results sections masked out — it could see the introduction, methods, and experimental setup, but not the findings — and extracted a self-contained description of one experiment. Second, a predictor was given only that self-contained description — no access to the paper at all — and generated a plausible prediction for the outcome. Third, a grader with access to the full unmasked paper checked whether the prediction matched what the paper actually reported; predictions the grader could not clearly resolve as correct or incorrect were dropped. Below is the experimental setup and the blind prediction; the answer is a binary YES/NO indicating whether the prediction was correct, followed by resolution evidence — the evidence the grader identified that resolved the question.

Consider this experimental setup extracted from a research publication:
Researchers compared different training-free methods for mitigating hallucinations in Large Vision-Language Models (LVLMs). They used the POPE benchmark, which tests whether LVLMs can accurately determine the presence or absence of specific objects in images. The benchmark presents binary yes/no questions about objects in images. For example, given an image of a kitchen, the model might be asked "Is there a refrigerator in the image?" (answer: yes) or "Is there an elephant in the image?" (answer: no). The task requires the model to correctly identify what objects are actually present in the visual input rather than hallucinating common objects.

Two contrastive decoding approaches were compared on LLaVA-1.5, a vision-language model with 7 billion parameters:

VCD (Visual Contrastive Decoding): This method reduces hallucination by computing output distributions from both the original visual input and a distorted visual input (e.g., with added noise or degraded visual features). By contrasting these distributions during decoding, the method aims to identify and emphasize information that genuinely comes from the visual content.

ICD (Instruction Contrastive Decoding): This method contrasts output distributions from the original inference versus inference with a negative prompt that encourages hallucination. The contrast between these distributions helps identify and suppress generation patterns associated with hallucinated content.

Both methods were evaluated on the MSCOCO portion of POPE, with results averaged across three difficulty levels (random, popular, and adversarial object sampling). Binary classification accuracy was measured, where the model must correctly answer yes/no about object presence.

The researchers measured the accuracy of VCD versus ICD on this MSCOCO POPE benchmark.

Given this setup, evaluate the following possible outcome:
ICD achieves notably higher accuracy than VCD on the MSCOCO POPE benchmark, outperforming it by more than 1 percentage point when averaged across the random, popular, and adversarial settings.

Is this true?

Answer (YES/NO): NO